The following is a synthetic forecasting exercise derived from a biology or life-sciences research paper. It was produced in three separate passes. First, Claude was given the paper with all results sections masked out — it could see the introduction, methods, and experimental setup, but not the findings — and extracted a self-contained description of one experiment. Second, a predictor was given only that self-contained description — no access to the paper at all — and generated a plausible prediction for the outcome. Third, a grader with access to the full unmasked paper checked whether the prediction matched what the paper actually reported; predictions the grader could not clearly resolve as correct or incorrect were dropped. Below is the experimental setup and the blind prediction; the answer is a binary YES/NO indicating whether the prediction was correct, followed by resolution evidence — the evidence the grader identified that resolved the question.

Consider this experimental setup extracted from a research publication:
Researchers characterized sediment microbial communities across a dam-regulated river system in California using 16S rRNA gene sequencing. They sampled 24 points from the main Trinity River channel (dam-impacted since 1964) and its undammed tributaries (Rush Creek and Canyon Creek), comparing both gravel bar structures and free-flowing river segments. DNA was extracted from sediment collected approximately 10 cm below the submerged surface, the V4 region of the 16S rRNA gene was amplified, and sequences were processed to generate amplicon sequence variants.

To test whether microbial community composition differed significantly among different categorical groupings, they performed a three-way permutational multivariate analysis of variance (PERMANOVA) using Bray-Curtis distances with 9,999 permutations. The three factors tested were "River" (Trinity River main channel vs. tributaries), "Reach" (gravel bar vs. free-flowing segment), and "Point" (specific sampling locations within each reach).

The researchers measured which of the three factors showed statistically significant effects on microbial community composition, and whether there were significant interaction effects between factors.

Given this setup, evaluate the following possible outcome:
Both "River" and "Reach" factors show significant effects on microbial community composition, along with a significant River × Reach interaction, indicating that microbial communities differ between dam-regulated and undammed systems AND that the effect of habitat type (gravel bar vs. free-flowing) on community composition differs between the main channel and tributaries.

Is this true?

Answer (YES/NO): NO